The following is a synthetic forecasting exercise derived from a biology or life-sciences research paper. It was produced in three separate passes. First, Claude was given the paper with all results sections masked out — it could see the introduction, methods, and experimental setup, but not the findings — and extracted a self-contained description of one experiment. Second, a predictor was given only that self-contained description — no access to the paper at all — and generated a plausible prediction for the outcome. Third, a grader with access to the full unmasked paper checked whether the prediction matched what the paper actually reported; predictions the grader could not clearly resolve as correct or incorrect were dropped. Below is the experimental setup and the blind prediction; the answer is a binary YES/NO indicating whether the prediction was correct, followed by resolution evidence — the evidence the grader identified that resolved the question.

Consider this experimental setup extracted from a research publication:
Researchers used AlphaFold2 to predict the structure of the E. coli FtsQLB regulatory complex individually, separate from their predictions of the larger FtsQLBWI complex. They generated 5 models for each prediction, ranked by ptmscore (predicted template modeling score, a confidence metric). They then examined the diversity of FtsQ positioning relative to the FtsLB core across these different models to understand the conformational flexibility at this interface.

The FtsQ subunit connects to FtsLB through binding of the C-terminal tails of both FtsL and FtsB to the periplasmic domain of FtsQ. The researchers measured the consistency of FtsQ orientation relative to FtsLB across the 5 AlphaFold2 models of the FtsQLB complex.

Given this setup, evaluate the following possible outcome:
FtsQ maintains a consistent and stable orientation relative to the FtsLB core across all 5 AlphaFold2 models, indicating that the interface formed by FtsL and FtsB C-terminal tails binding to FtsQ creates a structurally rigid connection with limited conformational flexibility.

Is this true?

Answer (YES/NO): NO